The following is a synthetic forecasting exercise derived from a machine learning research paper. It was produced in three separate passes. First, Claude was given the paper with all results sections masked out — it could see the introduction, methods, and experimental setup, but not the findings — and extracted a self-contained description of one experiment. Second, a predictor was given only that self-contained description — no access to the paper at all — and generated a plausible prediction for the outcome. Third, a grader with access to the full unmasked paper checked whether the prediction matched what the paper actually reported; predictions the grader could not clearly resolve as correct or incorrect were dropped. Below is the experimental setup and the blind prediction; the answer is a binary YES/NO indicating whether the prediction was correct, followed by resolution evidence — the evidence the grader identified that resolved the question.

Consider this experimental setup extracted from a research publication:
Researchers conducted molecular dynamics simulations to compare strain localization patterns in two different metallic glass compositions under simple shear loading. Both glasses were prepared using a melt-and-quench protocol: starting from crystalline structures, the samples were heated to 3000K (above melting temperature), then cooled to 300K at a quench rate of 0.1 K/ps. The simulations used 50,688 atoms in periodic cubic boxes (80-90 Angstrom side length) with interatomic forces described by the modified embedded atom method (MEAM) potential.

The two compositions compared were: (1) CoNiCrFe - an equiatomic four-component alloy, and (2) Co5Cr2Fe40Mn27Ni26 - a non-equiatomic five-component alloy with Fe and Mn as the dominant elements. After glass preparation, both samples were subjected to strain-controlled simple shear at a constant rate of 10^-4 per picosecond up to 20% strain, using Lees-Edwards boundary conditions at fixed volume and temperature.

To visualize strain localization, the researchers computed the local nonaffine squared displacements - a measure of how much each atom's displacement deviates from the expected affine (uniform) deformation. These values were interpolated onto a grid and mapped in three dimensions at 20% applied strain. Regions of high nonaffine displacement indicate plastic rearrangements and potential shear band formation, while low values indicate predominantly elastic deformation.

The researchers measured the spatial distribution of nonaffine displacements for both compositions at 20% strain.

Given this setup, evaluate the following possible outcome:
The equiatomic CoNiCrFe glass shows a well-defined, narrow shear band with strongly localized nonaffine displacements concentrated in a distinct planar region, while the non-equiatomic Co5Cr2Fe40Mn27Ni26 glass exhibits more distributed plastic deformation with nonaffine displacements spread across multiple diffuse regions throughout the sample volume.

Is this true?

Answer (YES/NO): NO